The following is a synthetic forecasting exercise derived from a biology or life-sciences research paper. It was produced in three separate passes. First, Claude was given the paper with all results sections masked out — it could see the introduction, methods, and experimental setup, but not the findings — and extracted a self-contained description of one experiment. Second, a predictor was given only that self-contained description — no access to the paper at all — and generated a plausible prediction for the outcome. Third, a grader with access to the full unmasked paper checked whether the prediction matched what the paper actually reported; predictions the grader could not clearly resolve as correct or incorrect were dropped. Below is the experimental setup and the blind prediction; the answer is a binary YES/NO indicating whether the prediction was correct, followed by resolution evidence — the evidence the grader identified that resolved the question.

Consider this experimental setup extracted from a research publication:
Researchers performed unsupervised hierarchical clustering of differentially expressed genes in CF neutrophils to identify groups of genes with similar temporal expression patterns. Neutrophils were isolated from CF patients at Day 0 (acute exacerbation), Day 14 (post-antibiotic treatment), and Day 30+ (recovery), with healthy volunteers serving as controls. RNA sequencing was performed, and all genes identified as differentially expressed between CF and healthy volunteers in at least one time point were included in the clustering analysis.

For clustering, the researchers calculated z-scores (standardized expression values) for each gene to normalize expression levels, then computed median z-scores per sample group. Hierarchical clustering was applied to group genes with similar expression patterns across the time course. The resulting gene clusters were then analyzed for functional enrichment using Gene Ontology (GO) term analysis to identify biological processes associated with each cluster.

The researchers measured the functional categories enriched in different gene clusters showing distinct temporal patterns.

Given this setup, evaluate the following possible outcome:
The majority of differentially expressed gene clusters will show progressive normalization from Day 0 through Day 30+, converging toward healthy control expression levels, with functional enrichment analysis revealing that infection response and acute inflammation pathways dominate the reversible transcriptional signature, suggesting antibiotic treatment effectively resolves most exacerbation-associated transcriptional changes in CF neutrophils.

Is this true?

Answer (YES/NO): YES